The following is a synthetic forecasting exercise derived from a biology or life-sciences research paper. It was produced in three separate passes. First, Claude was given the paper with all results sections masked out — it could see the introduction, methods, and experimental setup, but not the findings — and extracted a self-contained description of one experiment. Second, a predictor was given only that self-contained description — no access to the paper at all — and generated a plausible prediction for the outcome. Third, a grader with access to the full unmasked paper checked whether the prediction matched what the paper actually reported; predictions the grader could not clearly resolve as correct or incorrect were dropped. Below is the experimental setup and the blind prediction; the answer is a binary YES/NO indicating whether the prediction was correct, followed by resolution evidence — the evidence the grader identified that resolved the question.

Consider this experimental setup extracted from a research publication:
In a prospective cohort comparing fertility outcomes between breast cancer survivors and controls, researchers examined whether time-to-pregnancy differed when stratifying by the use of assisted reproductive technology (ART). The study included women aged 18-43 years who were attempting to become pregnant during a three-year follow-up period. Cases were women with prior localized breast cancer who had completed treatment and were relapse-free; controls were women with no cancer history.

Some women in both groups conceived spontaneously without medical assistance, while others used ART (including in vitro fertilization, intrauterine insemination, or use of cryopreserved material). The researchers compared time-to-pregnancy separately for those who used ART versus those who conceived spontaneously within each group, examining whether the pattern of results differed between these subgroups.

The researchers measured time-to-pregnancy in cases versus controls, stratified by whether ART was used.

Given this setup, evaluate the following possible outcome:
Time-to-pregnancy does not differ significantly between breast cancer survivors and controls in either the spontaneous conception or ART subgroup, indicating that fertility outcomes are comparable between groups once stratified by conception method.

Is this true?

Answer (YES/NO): YES